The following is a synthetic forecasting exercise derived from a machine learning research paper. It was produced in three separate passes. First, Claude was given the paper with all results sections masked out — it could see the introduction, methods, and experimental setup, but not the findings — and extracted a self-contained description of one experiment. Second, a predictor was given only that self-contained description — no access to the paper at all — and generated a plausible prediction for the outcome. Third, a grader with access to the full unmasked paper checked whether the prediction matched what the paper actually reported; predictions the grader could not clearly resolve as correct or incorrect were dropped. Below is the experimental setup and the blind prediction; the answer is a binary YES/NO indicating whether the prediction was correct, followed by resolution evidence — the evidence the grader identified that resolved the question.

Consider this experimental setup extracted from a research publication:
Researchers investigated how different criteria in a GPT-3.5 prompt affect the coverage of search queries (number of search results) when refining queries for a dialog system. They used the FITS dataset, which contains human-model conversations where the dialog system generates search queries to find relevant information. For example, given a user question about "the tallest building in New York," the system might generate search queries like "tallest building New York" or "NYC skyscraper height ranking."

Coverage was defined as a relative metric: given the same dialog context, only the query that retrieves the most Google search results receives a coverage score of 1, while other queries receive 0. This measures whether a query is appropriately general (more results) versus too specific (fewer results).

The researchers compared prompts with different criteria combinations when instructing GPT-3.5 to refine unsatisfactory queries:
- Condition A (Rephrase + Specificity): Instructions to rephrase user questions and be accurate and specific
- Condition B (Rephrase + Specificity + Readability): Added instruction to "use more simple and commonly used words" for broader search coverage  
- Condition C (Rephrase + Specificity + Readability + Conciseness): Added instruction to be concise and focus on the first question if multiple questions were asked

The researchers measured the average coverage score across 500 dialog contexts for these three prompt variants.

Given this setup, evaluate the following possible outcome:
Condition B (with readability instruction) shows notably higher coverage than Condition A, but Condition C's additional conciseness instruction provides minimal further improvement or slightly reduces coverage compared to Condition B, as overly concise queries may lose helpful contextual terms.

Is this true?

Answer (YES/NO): NO